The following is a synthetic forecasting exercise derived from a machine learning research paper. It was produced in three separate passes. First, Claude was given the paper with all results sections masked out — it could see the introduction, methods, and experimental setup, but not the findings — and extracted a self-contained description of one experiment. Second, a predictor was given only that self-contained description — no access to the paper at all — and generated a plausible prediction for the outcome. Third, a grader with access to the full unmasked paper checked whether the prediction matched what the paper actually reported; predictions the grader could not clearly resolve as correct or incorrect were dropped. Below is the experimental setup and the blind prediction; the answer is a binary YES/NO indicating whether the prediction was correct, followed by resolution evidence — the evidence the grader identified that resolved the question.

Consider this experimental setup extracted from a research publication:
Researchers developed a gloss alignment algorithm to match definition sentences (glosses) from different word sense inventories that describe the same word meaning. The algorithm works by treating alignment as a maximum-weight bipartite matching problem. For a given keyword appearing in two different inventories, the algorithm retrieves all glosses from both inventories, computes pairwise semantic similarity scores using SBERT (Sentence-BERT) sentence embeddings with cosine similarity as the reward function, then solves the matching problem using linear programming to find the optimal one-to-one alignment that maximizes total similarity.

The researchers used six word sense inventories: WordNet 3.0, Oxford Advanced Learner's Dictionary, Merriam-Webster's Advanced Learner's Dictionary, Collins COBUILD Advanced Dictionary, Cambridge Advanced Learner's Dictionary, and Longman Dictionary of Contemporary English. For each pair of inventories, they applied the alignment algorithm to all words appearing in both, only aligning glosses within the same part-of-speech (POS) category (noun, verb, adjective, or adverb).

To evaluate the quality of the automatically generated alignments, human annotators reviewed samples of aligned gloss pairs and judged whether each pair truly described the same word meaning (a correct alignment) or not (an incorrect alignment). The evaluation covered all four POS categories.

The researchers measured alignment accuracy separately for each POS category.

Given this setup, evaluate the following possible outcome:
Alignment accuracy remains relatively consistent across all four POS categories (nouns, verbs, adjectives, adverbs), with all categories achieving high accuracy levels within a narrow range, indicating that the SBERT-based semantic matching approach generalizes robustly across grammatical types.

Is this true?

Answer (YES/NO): NO